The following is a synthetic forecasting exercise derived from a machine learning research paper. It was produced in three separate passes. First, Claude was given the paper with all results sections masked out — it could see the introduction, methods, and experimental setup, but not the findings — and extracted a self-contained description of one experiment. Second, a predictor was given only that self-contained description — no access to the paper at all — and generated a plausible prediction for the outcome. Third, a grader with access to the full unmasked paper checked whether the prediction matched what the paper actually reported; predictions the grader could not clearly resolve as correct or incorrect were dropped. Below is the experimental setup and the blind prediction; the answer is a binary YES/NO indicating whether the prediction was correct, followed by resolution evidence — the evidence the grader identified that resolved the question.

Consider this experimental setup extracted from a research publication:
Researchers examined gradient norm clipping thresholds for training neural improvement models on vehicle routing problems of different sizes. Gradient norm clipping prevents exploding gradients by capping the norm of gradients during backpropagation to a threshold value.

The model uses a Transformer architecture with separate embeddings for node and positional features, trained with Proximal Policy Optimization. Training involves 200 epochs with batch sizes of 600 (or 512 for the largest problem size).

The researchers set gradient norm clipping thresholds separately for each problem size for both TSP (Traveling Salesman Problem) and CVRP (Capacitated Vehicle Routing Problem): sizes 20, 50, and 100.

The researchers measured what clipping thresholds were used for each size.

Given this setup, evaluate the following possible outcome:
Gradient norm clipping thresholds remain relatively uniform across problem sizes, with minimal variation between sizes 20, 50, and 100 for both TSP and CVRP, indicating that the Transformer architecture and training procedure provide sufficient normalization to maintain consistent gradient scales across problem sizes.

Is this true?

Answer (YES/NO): NO